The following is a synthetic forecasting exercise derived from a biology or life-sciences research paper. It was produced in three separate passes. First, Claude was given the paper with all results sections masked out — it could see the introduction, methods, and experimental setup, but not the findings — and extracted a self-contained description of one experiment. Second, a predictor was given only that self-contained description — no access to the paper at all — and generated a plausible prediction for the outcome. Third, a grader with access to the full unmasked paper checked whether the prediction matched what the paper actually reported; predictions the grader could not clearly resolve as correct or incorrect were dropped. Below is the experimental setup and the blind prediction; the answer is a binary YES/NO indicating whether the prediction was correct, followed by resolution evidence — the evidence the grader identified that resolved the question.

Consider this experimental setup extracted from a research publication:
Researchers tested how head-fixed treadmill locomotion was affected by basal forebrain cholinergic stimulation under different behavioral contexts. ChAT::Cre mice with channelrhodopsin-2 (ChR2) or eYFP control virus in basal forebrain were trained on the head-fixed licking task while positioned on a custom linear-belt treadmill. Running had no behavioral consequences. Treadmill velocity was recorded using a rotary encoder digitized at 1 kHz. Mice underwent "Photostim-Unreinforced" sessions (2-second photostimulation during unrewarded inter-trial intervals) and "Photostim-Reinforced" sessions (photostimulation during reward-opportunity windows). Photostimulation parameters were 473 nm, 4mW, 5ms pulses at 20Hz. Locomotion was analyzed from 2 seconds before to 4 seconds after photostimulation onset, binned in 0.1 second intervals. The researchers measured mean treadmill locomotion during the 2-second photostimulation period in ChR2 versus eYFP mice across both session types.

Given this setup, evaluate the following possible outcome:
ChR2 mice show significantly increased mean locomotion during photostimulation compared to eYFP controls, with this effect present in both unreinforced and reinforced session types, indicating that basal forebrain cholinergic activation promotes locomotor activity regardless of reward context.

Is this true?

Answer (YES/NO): NO